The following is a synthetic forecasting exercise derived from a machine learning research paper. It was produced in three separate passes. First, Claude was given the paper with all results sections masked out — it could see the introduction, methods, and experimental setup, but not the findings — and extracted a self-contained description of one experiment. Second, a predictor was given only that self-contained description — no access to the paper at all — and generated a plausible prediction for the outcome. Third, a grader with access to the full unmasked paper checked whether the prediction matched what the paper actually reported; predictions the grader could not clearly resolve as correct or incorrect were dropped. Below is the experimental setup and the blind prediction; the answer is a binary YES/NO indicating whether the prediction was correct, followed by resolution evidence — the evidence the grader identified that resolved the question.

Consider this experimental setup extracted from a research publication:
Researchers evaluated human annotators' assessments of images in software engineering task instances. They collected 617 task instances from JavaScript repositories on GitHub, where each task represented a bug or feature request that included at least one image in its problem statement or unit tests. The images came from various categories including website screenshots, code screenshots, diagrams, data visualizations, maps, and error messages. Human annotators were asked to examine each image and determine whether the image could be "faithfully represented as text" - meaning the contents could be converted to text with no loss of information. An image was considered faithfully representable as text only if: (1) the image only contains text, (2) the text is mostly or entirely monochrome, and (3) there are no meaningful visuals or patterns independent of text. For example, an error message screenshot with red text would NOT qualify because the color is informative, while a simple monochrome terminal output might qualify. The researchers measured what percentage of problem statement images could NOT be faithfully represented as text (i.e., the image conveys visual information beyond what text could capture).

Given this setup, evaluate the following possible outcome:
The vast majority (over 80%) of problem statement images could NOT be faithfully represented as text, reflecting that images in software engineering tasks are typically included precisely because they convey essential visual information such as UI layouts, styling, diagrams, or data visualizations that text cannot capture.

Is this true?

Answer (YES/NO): NO